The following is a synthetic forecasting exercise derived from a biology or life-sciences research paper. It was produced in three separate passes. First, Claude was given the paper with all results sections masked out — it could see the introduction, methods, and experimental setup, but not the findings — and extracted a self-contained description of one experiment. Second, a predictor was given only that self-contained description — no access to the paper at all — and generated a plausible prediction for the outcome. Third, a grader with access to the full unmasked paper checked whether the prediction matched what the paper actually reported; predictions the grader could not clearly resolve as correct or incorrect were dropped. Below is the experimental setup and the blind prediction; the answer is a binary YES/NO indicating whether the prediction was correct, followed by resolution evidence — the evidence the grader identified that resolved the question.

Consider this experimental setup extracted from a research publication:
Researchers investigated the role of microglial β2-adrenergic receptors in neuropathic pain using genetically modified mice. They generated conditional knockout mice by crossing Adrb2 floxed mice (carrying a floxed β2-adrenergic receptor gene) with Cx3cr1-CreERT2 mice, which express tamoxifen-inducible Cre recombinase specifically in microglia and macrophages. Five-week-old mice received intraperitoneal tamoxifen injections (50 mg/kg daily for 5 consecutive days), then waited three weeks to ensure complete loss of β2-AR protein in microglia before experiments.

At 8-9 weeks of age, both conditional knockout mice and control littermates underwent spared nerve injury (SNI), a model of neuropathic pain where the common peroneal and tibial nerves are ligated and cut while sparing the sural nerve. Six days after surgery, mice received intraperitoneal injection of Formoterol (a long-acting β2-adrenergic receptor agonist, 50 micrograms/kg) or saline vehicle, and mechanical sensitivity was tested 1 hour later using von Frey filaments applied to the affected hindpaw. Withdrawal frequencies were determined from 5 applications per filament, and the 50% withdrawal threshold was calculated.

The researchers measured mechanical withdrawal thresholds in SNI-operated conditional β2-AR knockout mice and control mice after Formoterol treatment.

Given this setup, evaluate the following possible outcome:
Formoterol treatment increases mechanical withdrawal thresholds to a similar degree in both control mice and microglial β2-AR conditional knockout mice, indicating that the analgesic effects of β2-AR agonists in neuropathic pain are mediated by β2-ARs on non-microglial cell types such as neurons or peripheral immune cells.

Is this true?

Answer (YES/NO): NO